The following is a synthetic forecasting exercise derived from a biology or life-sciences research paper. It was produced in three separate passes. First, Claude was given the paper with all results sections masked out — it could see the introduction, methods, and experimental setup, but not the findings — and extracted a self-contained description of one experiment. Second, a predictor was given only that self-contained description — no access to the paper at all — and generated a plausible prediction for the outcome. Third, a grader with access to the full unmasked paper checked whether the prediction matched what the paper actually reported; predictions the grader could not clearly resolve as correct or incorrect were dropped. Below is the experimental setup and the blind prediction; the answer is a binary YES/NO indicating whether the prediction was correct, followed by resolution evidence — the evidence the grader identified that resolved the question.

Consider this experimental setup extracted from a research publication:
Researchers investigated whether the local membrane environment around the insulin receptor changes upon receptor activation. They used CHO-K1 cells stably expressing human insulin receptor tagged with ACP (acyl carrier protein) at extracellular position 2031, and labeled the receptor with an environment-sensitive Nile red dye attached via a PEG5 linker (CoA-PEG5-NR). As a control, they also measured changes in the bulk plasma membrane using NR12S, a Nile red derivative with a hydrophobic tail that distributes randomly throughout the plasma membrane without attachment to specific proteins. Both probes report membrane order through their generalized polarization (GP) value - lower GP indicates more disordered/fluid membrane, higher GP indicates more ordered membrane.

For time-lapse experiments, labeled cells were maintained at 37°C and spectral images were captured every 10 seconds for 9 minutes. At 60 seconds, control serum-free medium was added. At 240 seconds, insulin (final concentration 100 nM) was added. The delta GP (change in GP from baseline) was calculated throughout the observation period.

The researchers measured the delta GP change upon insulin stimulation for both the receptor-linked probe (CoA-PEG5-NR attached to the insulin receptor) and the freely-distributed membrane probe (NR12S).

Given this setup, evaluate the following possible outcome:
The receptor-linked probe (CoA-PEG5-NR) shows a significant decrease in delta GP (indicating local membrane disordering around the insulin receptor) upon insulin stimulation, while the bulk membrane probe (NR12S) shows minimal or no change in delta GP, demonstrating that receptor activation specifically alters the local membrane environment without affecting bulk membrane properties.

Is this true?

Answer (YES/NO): YES